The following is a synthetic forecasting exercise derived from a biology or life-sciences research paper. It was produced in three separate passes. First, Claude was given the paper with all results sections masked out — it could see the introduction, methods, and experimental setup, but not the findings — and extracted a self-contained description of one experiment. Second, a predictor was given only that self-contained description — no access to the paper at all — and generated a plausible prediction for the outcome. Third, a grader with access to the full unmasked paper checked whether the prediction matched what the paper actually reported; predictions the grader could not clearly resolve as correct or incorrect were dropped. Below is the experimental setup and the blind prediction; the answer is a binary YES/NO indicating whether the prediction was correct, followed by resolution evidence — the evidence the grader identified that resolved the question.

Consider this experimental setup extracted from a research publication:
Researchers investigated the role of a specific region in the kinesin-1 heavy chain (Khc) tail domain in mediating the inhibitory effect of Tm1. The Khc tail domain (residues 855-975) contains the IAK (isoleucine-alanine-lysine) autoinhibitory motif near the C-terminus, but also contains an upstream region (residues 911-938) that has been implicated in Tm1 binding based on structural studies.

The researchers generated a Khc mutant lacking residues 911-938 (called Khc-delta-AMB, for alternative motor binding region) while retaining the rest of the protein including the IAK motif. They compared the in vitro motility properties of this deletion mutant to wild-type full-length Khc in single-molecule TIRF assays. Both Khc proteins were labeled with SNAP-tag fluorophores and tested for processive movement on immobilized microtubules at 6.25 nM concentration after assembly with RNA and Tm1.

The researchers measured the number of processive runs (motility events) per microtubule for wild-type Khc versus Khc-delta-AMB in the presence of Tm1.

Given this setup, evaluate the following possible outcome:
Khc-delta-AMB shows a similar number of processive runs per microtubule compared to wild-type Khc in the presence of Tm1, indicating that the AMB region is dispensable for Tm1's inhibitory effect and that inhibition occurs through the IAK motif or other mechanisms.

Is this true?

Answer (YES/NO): NO